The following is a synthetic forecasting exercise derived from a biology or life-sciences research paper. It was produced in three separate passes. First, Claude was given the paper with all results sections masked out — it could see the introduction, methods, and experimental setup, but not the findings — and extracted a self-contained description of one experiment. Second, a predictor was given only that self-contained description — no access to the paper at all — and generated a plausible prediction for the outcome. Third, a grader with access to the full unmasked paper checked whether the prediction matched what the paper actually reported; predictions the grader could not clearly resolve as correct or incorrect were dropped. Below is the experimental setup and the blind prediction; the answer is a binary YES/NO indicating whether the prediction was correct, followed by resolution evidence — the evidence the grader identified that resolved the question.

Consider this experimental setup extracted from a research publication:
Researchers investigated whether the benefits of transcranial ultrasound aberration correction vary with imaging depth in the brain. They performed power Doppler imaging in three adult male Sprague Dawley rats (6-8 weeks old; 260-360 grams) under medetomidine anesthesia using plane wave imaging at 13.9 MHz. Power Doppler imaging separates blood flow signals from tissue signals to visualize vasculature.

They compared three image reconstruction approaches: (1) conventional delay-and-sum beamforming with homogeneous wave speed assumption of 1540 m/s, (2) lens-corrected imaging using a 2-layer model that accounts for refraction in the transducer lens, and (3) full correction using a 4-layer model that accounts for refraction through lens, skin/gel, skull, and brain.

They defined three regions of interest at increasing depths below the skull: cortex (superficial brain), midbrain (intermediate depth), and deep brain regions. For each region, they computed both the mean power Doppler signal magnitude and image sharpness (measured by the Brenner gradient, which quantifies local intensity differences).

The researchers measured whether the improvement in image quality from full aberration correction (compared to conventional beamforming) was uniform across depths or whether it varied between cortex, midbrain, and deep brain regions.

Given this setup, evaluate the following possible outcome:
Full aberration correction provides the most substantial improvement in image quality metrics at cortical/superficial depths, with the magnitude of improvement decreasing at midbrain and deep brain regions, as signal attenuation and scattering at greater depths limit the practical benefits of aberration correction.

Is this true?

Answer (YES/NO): YES